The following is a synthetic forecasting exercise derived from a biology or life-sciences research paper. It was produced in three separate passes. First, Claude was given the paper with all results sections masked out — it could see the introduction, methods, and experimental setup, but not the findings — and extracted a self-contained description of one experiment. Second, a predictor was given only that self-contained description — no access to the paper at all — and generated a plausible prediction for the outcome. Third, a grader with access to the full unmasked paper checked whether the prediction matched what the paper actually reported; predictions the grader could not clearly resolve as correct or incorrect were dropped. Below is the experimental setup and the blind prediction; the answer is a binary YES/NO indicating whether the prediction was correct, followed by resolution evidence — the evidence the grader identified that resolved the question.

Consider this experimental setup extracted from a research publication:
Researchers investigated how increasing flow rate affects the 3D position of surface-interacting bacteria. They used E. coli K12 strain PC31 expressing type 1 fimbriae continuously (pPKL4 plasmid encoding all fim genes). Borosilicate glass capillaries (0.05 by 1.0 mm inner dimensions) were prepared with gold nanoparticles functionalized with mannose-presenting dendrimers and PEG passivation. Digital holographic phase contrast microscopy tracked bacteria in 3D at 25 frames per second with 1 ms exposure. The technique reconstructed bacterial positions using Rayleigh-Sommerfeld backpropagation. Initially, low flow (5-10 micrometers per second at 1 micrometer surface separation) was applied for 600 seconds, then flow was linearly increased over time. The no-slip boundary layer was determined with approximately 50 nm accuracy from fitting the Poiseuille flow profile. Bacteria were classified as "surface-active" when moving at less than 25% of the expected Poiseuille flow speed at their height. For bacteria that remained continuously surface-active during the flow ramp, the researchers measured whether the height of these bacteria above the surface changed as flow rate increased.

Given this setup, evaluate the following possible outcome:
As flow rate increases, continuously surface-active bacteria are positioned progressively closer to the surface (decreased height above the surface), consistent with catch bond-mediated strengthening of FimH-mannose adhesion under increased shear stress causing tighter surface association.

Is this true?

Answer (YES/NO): NO